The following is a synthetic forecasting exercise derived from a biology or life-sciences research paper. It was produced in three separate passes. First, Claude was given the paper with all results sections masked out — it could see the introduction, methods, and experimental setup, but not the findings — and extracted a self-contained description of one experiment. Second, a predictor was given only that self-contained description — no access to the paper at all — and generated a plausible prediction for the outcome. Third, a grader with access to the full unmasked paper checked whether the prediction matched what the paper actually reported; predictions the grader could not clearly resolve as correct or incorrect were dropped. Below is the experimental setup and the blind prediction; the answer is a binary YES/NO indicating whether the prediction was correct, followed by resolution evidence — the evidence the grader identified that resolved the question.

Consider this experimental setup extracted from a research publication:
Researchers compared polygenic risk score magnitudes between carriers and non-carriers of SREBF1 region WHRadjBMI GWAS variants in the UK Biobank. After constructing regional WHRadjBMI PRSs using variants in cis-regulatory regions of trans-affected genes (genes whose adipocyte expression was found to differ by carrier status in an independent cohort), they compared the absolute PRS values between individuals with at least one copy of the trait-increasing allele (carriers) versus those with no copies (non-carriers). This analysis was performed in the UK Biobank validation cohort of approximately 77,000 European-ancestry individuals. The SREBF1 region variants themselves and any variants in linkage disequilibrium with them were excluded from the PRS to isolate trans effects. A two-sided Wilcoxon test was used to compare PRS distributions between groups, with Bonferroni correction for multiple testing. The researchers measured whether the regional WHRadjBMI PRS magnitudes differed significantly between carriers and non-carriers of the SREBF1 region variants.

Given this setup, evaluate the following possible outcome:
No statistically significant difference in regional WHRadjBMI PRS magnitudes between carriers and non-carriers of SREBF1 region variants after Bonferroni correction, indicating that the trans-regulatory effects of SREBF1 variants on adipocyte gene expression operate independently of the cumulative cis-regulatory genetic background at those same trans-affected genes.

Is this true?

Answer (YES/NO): NO